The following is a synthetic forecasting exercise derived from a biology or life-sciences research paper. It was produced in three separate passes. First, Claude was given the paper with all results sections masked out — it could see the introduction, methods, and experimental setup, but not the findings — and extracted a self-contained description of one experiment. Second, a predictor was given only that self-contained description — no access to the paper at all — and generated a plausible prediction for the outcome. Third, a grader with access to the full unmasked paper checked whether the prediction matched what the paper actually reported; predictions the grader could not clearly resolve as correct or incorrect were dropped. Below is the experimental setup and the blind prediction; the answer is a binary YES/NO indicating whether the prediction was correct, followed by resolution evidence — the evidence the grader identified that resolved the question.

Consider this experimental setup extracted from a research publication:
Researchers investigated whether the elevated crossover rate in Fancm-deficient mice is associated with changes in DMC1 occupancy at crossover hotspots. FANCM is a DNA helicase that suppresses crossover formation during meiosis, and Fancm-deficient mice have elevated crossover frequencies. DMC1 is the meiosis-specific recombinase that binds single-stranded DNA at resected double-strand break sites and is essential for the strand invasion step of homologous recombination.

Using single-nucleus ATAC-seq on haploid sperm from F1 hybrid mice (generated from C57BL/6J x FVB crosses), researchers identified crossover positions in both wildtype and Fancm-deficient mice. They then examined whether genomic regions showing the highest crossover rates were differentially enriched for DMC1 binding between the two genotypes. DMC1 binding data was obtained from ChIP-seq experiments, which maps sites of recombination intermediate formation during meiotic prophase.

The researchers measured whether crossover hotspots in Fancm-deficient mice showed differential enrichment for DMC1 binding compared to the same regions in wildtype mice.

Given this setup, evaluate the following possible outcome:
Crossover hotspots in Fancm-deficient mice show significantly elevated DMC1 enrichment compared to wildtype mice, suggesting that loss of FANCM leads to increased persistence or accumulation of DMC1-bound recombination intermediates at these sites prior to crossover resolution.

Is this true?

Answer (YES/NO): NO